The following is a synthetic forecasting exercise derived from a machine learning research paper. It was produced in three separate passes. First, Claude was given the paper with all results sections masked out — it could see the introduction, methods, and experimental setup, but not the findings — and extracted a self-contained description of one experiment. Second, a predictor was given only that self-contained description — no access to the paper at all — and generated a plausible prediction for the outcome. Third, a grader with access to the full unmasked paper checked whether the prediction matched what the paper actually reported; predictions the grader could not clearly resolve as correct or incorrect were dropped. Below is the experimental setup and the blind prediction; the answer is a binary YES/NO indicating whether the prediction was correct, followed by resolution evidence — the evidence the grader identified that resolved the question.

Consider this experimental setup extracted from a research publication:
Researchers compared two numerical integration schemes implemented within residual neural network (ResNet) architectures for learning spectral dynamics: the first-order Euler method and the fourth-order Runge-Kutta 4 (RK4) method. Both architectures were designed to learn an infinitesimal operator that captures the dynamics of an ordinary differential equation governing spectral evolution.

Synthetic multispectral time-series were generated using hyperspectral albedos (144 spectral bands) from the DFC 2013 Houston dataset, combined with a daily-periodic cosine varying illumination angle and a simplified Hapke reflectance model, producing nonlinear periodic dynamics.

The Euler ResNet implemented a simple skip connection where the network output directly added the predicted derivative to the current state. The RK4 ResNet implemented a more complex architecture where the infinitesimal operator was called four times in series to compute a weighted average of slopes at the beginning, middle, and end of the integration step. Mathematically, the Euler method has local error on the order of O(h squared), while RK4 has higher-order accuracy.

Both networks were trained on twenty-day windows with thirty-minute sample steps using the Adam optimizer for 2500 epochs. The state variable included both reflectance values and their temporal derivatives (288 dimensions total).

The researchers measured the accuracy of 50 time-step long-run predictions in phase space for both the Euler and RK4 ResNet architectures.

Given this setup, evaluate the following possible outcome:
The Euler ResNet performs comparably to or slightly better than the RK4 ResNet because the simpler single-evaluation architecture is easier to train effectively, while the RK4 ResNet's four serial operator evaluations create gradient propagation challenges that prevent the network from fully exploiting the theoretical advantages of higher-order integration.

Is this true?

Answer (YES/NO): NO